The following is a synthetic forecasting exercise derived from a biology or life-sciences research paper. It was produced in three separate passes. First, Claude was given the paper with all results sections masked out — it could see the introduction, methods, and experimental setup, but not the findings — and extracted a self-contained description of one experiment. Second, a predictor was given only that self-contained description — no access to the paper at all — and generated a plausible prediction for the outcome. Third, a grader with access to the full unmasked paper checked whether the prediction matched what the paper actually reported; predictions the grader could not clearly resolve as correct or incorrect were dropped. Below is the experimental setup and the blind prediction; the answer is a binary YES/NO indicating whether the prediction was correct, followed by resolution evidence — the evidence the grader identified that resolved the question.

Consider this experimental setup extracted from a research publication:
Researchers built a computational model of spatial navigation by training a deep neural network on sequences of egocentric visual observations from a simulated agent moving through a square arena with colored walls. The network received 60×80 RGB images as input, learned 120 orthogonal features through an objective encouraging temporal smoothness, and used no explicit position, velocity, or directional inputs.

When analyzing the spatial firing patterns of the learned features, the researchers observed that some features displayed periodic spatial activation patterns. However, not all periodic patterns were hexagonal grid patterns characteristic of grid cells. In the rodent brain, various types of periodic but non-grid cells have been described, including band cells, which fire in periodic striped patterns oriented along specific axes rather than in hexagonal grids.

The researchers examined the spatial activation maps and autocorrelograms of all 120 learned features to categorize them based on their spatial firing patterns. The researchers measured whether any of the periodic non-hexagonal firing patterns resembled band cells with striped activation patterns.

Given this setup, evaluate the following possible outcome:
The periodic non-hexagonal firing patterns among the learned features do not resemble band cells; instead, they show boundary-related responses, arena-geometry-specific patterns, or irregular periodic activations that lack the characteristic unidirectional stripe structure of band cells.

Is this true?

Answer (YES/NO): NO